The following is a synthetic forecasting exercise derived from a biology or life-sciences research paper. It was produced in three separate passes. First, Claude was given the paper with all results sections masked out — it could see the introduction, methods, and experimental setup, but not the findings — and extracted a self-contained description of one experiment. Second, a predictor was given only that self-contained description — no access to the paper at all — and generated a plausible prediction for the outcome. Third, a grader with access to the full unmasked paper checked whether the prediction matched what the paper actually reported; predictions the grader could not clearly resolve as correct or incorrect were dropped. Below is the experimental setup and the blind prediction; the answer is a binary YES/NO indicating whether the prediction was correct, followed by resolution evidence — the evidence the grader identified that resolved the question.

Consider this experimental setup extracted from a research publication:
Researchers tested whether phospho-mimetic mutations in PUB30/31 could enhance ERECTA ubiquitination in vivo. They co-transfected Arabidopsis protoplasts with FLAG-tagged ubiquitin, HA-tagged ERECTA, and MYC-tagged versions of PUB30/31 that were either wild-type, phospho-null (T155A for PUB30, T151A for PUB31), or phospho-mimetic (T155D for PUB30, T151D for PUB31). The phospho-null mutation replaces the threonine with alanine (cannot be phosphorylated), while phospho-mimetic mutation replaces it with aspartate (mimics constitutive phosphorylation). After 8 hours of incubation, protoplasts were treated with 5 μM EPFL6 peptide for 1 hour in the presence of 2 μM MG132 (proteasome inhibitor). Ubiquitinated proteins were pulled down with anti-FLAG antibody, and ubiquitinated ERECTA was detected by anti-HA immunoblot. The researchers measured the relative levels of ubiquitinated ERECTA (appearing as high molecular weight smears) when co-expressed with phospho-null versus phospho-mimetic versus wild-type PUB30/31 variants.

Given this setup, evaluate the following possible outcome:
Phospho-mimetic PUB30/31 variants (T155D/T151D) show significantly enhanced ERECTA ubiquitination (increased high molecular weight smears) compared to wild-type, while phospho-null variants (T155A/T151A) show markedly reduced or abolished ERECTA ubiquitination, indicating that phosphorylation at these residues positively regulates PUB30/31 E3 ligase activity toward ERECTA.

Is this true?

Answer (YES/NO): YES